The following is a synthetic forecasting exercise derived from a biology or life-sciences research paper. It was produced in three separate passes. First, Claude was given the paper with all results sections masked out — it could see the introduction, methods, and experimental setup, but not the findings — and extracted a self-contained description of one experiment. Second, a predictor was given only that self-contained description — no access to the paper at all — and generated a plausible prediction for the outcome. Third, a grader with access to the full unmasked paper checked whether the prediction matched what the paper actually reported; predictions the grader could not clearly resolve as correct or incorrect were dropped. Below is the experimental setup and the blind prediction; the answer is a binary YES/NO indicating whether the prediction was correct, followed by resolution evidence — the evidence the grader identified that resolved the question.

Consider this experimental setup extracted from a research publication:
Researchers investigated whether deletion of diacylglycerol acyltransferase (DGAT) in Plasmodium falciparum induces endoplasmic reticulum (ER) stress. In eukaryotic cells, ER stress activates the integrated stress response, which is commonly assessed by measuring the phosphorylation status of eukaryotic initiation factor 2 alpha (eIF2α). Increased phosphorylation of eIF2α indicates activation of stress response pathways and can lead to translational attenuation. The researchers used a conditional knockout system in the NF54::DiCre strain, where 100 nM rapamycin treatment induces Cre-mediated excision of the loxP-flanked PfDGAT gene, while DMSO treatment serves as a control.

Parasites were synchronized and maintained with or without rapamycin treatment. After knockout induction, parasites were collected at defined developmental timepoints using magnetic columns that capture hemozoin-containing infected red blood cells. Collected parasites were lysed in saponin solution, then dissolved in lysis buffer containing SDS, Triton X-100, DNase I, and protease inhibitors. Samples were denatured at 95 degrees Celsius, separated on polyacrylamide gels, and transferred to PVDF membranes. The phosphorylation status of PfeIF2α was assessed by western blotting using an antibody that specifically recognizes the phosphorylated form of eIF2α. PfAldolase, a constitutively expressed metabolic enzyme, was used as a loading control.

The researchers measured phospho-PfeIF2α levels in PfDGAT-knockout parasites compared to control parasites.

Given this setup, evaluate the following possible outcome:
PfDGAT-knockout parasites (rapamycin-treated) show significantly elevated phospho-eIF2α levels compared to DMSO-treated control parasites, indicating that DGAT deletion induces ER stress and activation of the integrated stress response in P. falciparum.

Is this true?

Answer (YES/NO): YES